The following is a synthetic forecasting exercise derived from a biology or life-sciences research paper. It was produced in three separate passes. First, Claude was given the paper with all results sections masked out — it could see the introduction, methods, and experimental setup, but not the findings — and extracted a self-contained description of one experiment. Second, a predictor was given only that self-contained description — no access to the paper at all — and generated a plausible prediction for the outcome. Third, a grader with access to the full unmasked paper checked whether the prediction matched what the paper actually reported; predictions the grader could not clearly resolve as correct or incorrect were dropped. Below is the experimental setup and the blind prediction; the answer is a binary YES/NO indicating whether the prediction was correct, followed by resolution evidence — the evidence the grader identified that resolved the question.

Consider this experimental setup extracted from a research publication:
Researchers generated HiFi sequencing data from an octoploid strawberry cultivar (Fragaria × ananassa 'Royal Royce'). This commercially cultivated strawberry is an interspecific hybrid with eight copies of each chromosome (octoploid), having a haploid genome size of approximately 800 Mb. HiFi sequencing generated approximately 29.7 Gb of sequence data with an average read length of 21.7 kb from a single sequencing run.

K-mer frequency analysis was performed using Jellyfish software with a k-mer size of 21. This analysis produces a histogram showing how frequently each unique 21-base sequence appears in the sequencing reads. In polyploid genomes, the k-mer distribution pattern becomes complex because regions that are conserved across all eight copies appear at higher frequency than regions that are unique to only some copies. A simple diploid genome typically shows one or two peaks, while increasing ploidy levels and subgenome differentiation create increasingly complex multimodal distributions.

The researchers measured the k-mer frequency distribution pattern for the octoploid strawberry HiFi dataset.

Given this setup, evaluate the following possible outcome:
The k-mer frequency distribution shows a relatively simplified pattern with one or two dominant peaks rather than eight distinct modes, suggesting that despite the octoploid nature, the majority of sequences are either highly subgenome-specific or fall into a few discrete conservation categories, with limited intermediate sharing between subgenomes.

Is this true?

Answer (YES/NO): NO